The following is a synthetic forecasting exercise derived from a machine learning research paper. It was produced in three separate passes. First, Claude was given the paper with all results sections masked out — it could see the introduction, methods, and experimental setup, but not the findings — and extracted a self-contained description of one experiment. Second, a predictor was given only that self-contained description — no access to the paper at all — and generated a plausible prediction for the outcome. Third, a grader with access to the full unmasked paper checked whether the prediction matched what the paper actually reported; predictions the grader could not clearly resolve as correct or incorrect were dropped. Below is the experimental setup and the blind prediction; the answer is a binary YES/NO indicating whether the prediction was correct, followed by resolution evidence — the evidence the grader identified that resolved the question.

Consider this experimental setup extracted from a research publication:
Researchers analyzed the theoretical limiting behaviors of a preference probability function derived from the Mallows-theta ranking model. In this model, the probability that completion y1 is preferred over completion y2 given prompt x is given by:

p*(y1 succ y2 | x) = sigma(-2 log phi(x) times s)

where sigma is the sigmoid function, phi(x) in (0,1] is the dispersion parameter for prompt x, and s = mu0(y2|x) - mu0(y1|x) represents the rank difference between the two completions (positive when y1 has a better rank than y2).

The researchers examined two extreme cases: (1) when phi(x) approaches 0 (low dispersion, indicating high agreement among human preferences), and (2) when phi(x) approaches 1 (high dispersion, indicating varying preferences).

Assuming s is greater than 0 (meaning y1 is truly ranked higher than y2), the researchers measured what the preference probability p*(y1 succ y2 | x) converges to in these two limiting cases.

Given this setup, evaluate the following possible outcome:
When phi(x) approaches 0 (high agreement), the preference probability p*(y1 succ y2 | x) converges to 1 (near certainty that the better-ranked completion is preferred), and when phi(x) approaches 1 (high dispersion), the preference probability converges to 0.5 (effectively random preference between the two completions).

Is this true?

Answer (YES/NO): YES